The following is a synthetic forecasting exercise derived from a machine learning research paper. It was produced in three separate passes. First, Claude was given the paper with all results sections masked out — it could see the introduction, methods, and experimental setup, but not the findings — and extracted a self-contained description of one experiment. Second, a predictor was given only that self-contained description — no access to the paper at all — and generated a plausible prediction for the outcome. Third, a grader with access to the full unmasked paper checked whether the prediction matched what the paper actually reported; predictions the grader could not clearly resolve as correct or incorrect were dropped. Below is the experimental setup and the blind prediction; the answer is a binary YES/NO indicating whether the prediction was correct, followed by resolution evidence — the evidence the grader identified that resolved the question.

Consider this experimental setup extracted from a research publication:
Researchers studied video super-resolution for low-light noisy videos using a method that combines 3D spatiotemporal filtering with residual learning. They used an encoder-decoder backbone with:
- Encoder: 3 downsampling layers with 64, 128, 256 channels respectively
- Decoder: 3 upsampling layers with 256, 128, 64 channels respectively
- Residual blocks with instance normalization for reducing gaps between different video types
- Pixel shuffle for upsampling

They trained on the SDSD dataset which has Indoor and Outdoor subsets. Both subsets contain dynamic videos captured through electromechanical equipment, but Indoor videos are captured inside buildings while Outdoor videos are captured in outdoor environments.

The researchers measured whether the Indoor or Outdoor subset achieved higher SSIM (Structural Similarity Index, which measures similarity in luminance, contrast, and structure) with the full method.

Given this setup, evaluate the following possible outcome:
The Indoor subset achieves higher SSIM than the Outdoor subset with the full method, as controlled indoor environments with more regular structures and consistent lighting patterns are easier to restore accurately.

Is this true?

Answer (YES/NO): YES